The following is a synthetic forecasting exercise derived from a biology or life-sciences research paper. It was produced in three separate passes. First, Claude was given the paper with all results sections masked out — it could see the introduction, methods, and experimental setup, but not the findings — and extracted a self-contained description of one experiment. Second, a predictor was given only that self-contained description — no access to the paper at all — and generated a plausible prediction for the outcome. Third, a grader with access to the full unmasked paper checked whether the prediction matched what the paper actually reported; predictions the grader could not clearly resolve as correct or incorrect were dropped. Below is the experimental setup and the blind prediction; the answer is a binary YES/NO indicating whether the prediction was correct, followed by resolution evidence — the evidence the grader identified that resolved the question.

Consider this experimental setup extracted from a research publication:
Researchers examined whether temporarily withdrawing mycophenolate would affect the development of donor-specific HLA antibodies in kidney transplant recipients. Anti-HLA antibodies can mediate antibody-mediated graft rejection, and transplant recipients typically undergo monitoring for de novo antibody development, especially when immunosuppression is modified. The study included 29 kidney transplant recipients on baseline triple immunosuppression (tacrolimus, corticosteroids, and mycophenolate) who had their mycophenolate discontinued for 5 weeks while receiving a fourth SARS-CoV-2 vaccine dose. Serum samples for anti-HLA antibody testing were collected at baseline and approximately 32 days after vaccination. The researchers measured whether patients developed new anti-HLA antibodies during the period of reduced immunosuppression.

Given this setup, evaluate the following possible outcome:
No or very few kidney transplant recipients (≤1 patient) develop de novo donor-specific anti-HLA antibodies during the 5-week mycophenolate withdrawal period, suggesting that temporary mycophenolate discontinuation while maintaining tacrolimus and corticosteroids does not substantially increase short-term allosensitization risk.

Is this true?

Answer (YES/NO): YES